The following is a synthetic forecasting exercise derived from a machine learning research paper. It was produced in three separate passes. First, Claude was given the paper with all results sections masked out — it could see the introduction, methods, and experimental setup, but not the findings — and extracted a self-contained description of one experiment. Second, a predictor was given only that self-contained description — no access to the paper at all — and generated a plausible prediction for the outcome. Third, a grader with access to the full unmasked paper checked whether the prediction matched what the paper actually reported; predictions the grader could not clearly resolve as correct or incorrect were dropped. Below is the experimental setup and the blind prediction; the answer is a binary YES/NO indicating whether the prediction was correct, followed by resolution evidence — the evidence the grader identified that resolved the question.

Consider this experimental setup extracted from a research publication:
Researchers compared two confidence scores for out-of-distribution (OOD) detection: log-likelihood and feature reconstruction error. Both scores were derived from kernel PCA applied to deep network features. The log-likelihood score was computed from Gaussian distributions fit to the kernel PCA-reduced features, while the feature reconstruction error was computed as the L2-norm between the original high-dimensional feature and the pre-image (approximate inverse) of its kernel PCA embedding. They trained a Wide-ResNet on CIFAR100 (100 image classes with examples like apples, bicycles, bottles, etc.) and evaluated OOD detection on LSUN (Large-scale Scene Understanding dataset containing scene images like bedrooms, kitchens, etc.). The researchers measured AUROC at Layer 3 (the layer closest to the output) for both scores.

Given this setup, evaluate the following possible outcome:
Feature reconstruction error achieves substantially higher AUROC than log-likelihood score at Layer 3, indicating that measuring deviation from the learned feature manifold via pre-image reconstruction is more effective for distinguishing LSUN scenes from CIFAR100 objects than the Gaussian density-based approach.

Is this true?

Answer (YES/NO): NO